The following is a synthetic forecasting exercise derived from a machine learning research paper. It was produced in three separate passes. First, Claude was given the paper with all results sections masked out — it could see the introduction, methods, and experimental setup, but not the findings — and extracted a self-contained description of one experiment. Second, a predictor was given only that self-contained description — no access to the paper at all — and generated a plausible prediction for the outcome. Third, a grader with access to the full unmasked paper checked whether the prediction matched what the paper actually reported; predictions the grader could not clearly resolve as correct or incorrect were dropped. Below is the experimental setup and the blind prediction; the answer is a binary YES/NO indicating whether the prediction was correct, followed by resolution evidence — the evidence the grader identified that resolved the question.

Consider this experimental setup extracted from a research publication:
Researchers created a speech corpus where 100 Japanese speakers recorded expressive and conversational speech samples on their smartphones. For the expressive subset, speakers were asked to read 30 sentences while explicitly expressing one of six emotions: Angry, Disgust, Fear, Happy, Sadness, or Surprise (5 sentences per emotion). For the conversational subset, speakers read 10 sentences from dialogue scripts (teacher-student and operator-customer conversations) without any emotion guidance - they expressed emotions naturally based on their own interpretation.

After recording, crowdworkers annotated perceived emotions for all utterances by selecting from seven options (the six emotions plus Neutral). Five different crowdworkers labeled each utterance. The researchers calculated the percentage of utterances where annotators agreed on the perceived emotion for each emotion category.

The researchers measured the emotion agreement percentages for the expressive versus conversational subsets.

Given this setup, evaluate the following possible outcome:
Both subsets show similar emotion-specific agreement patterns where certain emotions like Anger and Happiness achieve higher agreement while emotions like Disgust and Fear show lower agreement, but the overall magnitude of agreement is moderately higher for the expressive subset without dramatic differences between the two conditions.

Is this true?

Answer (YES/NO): NO